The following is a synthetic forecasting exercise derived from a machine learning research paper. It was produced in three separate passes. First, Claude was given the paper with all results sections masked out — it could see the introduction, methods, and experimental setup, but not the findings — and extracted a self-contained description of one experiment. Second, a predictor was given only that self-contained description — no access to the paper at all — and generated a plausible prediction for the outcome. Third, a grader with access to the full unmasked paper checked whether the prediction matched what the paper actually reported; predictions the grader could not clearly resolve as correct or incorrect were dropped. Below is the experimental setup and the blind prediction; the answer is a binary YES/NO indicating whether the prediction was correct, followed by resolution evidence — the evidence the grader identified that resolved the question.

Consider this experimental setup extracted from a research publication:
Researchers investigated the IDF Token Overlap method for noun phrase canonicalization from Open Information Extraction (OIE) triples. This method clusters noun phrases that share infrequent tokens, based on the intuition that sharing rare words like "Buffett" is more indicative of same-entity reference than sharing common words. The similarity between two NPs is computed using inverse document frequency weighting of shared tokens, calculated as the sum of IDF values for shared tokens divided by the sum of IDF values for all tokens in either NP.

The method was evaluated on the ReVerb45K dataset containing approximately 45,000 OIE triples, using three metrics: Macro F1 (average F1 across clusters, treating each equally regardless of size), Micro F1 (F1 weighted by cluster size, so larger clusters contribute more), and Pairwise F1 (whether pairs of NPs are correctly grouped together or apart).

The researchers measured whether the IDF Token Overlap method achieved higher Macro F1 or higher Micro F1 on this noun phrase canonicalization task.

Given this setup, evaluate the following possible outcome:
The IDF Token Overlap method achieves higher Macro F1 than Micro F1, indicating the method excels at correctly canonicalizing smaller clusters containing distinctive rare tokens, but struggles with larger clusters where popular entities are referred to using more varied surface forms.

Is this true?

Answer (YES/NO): YES